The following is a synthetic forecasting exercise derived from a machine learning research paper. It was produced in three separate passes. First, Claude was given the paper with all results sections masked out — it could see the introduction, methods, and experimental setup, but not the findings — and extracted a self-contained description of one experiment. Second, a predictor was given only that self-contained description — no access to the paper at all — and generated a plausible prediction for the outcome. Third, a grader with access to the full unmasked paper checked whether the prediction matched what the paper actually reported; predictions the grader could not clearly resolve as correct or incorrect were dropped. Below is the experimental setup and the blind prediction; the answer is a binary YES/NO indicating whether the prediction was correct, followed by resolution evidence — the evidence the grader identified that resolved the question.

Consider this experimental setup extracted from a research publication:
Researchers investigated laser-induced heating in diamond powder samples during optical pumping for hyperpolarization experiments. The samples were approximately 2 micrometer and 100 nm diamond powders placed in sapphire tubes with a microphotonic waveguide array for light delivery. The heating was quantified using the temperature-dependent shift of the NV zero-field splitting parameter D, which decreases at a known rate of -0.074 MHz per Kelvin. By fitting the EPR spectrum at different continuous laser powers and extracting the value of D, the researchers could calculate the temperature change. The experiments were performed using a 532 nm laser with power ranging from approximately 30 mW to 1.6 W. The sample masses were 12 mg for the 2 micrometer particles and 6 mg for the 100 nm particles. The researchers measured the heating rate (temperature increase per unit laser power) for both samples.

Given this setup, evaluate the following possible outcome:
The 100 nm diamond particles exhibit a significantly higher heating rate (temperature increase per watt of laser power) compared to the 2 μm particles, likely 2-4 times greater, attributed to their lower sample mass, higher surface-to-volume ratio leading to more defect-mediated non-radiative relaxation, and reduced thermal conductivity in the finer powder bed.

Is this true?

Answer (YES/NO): NO